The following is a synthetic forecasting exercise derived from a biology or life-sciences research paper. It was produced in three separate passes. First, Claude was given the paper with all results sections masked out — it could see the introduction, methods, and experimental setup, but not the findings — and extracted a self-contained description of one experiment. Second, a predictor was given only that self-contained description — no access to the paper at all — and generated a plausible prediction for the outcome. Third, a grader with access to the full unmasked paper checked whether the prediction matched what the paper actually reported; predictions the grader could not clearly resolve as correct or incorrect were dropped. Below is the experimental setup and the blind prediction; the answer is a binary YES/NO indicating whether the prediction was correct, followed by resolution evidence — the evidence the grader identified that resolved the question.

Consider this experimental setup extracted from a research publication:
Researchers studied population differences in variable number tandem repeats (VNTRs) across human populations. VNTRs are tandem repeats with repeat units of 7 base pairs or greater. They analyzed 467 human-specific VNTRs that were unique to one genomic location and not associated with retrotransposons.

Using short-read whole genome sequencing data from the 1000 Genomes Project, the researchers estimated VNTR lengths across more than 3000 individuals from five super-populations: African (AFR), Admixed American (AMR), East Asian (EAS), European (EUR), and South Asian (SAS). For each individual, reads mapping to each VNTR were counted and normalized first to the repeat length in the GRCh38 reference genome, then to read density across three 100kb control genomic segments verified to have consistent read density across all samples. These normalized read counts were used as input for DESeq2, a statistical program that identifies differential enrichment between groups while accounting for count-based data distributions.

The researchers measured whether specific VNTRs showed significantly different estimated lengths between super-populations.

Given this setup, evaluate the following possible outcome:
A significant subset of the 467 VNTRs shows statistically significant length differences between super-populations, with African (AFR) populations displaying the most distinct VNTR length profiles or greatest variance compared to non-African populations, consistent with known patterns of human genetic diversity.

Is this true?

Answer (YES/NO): NO